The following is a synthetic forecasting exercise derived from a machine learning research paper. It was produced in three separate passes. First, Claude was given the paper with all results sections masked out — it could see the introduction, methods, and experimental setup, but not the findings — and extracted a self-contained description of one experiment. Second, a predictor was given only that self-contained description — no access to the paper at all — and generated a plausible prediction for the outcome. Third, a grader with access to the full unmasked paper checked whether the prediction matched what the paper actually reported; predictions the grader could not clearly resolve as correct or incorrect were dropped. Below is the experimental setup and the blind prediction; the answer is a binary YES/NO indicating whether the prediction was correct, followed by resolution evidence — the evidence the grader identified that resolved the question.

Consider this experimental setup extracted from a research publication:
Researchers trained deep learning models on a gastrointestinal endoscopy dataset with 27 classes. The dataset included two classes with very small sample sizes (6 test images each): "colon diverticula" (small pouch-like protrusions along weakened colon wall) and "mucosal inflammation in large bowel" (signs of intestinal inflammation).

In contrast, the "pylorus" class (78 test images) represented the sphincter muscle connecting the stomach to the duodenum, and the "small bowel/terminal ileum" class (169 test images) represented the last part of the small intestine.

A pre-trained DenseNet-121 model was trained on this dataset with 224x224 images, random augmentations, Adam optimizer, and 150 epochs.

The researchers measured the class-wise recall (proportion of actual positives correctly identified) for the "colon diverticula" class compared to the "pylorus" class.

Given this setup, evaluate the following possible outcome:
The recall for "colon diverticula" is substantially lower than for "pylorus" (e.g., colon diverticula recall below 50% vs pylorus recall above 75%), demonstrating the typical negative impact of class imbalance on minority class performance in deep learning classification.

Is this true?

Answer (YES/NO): YES